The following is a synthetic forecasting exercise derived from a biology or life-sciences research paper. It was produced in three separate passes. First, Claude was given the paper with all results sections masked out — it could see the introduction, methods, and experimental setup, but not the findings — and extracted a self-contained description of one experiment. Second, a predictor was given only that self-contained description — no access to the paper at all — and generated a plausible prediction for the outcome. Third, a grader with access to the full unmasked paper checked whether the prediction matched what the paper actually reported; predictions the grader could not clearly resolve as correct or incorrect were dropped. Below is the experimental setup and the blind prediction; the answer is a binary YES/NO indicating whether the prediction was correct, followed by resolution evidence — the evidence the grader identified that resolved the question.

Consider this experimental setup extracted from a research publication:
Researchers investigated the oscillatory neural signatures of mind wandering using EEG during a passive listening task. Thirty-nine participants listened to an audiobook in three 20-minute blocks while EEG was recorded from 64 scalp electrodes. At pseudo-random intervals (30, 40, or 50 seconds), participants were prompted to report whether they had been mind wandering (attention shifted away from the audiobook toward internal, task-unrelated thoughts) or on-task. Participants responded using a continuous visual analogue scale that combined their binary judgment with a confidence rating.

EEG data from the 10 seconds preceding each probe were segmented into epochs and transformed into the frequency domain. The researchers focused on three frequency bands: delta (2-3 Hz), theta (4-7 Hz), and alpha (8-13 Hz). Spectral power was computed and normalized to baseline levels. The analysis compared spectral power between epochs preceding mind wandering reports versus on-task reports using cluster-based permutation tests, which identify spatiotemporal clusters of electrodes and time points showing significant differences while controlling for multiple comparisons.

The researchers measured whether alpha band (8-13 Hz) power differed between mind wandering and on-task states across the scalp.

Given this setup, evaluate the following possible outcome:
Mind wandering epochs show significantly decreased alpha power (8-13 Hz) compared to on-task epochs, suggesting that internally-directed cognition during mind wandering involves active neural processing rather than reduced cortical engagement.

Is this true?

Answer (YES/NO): NO